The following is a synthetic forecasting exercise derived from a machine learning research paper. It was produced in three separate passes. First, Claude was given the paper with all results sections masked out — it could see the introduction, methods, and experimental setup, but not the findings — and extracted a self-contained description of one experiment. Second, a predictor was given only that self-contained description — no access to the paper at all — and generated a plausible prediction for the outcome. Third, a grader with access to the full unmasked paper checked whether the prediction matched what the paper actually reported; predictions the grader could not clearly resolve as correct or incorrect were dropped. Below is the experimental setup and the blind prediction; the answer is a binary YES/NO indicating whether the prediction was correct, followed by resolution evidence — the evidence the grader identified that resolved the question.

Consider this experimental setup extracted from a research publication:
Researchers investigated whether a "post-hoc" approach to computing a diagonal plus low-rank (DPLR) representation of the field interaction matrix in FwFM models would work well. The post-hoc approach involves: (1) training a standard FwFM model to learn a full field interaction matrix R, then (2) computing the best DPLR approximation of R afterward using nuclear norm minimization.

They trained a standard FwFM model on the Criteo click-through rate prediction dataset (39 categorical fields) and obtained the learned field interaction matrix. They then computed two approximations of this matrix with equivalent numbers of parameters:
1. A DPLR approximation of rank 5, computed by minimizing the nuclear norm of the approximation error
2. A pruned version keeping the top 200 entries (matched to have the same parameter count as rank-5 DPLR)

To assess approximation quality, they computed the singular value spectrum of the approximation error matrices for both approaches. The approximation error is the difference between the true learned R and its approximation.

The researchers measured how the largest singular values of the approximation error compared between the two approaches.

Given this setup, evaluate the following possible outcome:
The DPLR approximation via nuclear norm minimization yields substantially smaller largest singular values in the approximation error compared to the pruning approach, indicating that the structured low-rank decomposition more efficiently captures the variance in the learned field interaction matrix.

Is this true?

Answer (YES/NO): NO